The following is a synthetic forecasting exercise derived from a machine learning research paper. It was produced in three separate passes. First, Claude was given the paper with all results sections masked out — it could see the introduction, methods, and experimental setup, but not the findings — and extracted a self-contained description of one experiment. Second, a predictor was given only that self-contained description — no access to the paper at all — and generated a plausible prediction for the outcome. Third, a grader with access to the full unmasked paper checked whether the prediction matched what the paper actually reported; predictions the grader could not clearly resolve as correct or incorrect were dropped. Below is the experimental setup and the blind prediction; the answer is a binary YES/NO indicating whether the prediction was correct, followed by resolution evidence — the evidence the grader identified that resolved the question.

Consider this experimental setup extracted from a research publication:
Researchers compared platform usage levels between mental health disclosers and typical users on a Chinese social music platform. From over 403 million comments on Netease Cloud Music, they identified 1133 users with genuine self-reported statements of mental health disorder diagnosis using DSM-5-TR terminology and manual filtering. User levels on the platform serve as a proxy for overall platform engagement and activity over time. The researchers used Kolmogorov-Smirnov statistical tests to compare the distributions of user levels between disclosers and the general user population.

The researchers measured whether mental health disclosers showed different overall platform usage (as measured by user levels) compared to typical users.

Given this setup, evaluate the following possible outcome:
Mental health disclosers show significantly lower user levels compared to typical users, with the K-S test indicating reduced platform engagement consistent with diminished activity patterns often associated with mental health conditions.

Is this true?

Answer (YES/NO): NO